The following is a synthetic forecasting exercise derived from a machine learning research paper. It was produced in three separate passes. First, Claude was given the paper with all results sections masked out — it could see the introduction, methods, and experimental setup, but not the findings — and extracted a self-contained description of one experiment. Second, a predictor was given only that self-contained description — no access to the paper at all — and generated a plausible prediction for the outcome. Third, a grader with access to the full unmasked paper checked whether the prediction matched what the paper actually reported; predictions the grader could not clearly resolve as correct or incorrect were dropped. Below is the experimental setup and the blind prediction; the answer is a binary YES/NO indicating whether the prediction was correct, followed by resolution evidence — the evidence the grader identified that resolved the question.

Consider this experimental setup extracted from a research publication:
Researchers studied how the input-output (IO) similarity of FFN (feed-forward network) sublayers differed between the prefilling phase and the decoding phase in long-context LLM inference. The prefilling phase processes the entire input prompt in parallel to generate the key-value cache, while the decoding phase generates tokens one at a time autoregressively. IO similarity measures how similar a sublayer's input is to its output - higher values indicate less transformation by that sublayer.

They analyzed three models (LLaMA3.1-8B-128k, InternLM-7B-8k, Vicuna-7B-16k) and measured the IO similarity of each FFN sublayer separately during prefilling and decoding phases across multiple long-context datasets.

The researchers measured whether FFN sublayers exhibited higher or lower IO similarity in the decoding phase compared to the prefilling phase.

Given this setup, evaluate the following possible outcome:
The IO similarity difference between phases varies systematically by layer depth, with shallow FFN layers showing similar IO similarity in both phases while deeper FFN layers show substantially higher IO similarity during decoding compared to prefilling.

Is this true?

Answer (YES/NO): NO